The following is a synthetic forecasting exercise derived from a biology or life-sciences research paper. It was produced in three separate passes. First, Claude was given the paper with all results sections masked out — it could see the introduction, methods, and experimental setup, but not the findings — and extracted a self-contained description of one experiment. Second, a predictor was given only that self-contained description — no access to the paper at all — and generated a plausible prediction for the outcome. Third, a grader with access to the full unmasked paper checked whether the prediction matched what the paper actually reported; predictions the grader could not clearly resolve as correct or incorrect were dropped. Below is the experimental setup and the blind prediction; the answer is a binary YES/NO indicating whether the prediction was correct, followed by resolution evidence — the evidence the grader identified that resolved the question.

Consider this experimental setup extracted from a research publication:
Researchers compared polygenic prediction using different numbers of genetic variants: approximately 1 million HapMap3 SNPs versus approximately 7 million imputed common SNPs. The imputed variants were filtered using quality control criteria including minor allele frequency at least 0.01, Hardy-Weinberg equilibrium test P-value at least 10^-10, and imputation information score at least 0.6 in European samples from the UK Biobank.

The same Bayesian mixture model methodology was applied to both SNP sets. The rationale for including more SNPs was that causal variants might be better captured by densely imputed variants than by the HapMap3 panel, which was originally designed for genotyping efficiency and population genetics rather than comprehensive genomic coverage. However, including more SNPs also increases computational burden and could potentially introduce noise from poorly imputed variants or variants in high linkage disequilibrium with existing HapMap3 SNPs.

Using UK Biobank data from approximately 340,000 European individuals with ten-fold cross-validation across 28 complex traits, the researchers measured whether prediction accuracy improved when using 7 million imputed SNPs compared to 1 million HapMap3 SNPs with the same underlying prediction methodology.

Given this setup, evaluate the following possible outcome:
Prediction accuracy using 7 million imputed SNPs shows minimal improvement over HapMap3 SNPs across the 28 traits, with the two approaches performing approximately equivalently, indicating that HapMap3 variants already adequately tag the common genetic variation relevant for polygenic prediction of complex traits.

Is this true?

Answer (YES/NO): NO